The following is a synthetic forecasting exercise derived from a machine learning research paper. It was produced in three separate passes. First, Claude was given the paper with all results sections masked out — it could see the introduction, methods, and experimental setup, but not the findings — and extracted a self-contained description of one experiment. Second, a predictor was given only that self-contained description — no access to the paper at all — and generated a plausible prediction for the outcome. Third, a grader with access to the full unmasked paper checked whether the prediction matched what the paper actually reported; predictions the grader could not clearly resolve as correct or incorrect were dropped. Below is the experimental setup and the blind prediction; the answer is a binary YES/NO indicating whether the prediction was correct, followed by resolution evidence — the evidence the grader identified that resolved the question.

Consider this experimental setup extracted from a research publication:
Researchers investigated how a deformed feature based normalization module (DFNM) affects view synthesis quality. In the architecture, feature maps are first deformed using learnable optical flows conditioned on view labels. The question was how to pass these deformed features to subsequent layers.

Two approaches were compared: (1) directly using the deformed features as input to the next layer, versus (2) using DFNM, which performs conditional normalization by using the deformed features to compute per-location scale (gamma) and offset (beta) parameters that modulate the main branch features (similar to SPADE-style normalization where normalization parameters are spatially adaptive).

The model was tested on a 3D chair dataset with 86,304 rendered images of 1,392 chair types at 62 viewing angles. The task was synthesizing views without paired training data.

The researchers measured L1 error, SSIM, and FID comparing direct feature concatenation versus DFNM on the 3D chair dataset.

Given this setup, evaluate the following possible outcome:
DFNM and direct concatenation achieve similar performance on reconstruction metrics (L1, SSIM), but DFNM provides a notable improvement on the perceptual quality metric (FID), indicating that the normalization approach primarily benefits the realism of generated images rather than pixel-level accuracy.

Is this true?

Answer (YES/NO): NO